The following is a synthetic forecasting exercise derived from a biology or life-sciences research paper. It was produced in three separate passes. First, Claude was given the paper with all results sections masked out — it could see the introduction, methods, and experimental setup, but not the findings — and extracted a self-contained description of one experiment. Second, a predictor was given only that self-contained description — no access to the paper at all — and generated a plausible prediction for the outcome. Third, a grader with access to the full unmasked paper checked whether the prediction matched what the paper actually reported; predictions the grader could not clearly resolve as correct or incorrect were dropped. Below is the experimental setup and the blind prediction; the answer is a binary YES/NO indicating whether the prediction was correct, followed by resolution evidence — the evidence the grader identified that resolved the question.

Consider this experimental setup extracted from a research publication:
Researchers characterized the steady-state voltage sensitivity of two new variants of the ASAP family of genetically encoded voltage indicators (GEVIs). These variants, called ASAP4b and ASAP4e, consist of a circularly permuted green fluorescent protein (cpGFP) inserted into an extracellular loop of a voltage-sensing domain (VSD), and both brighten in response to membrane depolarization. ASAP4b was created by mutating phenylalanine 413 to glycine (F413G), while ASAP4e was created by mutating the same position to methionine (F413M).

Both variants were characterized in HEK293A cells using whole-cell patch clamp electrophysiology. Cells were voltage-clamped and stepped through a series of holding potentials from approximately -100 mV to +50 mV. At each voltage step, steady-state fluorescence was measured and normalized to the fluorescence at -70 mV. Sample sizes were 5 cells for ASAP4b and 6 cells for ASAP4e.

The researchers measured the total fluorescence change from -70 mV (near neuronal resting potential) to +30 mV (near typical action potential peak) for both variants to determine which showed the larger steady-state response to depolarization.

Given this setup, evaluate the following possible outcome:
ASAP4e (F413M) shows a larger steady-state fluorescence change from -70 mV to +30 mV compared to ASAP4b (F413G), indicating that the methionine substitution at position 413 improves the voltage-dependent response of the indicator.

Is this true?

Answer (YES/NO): YES